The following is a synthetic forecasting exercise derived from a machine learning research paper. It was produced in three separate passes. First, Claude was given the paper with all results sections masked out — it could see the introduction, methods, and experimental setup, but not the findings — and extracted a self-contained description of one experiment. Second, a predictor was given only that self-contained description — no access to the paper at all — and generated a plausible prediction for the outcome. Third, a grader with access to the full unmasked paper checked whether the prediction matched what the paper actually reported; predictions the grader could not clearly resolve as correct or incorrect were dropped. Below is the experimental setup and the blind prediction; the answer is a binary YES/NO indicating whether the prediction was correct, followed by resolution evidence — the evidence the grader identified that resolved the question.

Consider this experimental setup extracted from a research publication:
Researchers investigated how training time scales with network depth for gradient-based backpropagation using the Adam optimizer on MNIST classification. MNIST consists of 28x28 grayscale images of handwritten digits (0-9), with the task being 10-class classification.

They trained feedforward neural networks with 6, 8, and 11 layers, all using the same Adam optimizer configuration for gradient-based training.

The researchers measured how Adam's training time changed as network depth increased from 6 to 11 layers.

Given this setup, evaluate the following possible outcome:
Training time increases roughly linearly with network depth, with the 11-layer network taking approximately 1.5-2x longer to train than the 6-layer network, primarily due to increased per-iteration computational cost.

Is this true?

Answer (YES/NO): YES